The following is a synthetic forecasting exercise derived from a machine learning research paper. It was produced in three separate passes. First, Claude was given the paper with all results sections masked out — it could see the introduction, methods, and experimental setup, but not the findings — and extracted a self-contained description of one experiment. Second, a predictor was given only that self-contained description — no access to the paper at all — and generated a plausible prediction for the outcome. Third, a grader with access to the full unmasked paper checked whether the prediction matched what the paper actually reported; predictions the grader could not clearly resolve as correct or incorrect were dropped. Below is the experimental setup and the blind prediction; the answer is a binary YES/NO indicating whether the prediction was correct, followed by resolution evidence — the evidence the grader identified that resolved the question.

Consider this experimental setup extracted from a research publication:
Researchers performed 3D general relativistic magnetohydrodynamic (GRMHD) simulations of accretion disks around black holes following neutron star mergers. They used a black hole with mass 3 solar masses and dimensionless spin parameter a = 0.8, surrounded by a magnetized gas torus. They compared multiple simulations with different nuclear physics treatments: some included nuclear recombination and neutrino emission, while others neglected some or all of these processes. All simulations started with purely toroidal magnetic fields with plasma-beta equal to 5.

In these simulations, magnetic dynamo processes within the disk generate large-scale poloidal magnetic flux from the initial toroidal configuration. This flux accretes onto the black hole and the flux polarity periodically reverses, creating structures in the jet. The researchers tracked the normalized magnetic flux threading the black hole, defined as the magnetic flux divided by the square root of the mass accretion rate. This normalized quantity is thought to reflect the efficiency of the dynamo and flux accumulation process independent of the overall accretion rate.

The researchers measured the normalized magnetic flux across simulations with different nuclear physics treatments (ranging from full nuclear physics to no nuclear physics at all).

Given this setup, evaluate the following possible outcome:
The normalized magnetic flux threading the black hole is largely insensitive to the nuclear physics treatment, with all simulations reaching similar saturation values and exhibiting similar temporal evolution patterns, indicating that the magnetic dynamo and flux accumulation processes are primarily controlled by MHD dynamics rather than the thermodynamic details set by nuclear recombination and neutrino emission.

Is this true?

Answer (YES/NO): YES